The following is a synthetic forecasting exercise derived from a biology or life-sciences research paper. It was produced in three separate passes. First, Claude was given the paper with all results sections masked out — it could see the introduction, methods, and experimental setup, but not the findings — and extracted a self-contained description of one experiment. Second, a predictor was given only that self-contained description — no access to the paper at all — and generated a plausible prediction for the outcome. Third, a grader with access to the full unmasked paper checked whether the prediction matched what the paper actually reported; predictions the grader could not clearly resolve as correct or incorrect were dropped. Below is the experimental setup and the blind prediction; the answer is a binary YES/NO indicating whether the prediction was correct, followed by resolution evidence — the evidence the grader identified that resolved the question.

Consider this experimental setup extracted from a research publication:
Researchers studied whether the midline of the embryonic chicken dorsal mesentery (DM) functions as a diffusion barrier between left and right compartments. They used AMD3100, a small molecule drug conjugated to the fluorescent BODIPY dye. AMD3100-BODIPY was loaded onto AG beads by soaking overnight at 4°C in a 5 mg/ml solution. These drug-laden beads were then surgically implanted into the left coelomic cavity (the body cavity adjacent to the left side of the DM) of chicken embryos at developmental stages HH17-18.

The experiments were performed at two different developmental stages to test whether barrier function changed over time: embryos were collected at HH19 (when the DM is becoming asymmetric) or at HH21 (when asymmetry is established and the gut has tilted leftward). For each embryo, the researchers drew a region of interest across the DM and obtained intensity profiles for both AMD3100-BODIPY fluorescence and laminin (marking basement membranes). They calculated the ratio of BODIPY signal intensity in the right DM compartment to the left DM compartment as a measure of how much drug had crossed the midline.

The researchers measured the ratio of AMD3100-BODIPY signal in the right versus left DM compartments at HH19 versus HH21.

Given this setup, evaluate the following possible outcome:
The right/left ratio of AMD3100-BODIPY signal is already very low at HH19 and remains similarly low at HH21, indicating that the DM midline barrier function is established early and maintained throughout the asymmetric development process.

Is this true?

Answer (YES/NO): NO